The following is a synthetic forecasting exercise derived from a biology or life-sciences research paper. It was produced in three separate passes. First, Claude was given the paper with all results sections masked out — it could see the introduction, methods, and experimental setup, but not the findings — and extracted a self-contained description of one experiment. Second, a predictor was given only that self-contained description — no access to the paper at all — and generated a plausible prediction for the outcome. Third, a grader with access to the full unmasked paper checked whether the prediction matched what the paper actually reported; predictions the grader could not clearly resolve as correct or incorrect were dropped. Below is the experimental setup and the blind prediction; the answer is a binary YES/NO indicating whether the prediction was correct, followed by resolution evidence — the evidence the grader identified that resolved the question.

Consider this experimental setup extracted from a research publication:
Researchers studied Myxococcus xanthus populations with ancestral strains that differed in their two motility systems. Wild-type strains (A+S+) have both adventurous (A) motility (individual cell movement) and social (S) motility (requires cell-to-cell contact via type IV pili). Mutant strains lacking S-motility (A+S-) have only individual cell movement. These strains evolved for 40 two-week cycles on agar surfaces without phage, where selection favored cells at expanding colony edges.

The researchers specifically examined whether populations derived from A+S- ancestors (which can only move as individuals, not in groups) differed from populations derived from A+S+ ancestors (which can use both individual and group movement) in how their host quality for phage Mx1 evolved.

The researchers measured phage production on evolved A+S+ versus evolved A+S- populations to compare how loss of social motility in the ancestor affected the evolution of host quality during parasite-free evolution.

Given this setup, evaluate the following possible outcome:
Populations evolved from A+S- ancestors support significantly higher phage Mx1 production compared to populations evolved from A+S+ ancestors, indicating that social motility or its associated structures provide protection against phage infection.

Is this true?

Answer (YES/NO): YES